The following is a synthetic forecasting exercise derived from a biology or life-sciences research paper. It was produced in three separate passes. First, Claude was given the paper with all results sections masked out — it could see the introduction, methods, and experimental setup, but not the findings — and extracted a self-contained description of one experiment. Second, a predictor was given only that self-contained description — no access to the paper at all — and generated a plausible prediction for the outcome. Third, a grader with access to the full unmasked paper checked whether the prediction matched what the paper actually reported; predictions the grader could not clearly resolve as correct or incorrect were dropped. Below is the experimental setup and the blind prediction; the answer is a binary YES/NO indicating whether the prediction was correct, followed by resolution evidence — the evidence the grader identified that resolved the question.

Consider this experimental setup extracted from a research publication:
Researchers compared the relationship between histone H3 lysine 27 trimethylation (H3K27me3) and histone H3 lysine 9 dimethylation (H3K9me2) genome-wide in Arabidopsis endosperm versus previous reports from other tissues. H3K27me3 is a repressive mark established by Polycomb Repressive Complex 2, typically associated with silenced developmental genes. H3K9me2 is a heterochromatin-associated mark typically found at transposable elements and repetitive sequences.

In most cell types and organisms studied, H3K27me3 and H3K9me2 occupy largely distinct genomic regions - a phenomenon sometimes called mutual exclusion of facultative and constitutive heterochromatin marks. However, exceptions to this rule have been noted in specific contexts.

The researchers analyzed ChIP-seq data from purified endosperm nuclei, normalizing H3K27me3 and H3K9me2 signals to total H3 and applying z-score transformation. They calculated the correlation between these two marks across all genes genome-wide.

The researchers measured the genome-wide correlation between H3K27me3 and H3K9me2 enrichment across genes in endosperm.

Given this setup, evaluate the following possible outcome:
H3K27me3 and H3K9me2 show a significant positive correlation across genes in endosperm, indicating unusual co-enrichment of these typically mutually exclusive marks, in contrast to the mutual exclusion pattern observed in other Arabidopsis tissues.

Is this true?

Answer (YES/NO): YES